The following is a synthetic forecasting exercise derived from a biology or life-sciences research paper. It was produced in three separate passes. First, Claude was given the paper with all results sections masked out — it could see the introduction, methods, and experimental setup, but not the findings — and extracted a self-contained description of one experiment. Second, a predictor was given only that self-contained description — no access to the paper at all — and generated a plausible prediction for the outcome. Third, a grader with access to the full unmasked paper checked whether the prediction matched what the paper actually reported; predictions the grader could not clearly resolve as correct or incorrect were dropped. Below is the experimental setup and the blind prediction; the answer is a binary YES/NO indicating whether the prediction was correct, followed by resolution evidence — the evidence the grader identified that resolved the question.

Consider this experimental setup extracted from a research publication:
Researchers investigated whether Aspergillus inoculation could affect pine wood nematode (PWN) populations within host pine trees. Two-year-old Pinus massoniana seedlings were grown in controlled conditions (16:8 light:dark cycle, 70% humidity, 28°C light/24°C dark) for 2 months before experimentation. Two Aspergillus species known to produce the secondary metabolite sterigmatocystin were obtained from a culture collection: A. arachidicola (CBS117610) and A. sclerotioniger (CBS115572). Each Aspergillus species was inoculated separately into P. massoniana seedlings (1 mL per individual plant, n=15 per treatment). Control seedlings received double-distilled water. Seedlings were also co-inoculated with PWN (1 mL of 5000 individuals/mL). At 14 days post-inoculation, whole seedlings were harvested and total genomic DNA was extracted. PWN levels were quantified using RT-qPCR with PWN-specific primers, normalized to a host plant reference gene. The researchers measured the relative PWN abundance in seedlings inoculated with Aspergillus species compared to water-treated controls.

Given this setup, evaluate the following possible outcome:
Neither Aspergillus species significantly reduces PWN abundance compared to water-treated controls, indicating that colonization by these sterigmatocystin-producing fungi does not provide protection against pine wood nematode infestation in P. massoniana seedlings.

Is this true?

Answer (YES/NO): YES